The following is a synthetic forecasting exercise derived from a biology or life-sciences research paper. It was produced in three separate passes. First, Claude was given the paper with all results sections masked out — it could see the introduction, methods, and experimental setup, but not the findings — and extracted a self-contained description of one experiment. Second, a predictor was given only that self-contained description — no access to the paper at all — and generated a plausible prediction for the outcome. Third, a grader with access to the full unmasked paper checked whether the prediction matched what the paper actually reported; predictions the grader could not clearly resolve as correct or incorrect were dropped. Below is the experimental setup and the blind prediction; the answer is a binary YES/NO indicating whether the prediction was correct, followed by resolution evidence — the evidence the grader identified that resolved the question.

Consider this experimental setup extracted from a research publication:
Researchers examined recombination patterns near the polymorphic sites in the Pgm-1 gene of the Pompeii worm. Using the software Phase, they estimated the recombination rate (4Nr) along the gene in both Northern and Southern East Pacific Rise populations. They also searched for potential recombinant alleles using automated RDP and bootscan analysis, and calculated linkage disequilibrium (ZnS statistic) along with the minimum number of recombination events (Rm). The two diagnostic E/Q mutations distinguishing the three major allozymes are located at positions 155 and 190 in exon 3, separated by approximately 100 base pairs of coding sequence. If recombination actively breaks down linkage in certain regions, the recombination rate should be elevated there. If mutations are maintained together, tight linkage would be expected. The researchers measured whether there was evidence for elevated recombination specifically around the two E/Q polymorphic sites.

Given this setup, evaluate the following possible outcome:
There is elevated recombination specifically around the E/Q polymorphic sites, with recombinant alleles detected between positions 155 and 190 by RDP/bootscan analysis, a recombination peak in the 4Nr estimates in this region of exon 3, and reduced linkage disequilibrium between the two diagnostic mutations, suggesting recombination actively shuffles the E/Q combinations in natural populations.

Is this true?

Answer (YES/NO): NO